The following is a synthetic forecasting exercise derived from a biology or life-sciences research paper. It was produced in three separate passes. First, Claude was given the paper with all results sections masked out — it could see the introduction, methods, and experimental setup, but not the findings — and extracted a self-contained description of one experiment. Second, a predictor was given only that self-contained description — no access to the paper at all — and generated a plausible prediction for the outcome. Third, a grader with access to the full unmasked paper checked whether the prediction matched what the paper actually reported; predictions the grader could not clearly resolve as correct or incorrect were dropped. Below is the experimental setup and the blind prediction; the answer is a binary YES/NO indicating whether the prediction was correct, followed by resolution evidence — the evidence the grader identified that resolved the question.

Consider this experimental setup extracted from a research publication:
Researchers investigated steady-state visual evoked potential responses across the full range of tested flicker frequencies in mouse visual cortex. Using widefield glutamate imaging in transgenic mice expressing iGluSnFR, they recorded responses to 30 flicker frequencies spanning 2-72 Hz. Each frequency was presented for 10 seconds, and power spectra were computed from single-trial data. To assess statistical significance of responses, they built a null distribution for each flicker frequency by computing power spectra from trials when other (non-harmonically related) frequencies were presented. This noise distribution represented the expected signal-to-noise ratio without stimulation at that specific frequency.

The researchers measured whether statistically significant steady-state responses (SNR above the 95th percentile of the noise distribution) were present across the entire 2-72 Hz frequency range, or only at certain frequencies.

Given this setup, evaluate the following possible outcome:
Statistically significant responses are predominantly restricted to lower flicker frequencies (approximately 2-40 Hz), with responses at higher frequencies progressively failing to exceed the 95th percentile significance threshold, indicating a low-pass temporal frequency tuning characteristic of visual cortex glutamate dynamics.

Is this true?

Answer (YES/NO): NO